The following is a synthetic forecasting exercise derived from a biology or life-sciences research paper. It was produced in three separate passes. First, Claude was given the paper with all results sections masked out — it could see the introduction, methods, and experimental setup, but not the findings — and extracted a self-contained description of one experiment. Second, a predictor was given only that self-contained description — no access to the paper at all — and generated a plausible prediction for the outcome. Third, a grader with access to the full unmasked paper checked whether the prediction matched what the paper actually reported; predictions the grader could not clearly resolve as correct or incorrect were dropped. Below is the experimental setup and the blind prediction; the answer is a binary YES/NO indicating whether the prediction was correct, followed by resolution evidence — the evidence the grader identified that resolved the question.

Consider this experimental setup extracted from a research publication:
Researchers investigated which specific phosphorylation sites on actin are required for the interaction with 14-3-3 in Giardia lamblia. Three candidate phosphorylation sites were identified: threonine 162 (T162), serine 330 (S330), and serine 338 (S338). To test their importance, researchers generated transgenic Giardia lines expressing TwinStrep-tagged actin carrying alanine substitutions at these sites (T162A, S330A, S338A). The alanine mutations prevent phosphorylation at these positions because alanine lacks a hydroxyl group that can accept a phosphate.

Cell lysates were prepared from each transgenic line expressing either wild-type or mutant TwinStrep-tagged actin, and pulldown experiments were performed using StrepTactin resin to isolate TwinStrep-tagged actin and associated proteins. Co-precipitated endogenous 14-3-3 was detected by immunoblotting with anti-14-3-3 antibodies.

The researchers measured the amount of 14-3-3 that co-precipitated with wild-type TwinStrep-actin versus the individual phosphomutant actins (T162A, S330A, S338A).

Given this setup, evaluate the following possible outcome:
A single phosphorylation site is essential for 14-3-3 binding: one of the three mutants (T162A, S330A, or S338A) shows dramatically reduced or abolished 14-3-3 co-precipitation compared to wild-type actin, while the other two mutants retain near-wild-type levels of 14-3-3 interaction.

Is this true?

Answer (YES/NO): NO